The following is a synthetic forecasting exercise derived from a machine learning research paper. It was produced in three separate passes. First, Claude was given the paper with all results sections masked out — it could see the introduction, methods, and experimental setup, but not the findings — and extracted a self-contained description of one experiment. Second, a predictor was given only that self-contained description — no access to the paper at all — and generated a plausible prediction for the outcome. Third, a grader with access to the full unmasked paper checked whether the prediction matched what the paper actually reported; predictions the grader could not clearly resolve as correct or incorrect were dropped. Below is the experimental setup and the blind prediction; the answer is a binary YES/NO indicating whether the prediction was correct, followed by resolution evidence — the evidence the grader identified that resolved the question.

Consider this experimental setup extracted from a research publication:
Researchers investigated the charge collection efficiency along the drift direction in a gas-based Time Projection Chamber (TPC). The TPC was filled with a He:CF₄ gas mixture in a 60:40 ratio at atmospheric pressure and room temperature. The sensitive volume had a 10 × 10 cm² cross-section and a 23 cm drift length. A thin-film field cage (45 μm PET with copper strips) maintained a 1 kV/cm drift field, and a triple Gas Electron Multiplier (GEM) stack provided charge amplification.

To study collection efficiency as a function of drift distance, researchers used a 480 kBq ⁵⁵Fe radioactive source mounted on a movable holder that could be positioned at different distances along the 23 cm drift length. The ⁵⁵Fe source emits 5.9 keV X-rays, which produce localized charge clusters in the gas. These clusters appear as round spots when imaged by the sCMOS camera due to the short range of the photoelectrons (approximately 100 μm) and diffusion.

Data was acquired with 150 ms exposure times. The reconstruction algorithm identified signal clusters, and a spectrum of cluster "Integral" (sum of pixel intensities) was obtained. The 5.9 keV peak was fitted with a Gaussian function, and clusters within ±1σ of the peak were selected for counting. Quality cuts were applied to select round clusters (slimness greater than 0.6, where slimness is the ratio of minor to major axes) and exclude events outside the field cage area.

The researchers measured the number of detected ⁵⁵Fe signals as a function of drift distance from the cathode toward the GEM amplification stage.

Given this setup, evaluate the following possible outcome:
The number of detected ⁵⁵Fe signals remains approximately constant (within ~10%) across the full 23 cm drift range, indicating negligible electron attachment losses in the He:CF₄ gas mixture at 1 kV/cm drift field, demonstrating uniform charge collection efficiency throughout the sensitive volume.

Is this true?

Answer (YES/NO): YES